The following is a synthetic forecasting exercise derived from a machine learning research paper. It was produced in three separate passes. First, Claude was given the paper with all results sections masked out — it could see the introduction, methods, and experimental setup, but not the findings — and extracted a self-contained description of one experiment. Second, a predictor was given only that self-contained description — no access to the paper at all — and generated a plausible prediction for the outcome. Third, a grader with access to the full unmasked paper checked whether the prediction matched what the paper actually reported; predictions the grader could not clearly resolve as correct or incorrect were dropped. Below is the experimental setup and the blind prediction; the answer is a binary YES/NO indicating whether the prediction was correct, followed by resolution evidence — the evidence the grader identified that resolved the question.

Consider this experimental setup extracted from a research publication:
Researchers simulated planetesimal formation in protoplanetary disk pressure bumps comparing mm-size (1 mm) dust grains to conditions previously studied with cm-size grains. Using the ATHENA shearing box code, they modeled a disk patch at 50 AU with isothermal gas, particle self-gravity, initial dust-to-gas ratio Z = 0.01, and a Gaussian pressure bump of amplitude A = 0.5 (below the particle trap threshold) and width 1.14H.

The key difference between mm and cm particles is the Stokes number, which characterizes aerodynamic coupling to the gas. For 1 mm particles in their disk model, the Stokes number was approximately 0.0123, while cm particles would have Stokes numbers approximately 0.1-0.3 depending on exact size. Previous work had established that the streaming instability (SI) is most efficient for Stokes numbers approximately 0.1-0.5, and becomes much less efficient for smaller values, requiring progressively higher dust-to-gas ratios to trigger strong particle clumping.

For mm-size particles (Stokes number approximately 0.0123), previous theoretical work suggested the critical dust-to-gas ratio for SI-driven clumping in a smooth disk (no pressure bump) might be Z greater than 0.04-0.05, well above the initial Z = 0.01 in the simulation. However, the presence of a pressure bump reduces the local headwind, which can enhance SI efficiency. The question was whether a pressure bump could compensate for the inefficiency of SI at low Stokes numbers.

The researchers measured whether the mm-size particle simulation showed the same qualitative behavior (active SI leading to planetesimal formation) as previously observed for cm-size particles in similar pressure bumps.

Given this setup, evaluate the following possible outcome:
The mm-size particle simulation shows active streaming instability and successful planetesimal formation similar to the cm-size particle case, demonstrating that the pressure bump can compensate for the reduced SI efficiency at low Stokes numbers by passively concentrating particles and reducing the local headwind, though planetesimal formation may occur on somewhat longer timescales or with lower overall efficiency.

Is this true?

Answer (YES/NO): NO